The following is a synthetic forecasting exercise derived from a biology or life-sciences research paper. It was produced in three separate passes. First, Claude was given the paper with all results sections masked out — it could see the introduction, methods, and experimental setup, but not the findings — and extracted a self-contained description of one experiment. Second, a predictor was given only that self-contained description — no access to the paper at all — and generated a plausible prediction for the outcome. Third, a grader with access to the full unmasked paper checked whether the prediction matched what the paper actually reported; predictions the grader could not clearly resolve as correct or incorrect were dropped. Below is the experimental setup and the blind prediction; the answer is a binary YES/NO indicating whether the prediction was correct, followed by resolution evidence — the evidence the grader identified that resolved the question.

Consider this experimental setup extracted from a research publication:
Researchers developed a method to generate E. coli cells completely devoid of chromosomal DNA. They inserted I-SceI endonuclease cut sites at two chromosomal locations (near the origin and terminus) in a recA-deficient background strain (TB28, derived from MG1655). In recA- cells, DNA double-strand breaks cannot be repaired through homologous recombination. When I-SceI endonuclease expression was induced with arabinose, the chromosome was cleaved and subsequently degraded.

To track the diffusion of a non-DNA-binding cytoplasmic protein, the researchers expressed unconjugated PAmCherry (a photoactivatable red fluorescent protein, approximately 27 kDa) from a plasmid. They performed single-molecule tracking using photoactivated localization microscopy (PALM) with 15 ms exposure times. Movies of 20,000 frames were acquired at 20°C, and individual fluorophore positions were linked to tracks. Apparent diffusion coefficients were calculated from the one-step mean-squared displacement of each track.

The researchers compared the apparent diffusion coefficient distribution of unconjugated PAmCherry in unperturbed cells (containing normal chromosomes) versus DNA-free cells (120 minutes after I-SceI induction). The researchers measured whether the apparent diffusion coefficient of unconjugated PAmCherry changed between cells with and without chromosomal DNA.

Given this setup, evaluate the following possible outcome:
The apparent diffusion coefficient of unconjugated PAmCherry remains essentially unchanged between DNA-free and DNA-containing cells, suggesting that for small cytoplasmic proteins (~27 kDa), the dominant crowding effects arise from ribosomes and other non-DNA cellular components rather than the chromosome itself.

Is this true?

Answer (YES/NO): YES